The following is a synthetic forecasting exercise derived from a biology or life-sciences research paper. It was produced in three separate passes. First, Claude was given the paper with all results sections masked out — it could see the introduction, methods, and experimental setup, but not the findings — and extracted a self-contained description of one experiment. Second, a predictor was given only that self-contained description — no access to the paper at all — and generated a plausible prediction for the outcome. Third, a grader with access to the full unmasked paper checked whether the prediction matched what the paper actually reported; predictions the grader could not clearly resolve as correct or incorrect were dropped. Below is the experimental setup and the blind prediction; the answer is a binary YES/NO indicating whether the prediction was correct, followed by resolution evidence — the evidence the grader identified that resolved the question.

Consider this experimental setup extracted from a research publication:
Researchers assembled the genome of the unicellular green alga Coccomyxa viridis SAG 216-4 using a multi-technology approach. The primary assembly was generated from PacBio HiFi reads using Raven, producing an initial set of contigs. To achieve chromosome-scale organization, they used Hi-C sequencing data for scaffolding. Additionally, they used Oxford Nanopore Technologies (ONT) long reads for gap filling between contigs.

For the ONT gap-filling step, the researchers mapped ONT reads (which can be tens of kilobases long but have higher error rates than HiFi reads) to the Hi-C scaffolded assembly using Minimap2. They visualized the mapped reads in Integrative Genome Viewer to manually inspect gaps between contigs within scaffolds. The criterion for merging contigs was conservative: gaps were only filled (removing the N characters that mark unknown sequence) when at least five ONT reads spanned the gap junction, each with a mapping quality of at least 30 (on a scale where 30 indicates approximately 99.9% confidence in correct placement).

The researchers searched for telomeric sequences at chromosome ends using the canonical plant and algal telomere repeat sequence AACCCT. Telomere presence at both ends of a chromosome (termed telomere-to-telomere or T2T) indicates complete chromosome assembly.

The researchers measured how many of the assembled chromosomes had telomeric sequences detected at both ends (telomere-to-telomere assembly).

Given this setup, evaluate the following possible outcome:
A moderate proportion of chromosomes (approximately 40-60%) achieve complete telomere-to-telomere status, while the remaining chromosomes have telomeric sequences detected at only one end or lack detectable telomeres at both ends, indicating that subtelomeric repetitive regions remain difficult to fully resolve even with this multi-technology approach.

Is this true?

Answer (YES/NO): YES